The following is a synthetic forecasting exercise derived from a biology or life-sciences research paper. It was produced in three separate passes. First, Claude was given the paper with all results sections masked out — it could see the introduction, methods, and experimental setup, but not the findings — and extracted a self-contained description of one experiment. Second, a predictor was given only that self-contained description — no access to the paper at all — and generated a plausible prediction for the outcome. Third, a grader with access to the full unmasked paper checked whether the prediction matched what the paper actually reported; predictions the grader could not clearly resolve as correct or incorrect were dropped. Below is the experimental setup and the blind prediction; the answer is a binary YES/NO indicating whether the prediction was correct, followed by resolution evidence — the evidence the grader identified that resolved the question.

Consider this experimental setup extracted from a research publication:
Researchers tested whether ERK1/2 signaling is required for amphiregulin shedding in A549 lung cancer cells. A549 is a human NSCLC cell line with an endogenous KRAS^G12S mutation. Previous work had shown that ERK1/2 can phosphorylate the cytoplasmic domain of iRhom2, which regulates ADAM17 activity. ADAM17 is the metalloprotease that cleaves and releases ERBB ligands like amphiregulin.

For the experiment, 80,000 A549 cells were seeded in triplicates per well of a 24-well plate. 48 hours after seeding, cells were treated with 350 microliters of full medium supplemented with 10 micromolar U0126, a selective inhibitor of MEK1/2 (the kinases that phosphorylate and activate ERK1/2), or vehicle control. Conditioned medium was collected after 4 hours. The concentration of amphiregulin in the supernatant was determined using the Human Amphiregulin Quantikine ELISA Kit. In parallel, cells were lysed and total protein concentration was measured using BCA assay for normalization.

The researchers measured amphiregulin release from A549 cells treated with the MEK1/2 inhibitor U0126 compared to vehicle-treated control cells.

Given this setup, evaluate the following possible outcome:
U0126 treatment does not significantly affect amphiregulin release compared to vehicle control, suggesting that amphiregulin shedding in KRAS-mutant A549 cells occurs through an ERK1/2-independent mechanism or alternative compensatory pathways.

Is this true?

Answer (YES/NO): NO